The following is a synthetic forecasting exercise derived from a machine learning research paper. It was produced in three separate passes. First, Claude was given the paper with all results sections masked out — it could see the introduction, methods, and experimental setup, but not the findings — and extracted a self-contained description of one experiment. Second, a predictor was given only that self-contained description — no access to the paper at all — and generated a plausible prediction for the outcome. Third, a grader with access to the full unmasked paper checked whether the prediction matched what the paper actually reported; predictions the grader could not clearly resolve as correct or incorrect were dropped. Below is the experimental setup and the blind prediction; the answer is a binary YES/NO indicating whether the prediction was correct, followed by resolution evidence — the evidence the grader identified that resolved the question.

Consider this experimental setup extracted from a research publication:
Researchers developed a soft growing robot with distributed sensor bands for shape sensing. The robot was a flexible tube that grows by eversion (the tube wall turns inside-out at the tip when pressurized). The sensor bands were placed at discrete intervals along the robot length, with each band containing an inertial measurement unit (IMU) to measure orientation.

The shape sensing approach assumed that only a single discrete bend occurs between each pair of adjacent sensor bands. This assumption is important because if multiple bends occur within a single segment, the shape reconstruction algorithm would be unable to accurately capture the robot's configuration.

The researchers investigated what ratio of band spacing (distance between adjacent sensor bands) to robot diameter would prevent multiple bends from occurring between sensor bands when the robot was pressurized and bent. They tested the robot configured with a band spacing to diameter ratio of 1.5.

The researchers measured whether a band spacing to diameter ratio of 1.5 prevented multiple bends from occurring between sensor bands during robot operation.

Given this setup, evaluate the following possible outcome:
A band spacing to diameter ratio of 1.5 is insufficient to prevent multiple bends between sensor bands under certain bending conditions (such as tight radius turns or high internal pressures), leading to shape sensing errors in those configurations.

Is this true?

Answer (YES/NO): NO